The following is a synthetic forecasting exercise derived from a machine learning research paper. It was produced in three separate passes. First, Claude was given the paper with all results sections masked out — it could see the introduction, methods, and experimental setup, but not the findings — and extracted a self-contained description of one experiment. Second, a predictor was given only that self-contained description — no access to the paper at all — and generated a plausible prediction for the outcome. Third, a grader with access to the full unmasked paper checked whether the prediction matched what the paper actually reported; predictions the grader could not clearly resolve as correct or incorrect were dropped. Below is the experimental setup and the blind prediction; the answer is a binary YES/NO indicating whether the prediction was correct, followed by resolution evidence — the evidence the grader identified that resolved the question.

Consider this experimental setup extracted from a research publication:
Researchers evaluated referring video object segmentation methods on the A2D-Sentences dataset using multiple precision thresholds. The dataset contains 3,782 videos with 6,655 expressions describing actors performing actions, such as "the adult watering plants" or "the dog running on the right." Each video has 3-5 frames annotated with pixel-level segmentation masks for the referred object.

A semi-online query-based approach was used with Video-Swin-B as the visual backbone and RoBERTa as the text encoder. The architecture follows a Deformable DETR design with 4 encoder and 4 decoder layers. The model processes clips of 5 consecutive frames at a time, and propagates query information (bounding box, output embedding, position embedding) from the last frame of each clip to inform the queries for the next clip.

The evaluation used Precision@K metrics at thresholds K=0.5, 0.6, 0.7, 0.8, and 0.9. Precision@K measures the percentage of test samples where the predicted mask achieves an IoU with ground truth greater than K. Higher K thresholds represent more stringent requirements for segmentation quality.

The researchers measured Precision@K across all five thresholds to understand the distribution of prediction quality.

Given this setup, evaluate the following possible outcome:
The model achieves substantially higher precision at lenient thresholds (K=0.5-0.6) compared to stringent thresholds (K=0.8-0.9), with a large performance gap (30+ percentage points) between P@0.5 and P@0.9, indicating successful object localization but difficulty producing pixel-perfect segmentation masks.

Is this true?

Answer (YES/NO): YES